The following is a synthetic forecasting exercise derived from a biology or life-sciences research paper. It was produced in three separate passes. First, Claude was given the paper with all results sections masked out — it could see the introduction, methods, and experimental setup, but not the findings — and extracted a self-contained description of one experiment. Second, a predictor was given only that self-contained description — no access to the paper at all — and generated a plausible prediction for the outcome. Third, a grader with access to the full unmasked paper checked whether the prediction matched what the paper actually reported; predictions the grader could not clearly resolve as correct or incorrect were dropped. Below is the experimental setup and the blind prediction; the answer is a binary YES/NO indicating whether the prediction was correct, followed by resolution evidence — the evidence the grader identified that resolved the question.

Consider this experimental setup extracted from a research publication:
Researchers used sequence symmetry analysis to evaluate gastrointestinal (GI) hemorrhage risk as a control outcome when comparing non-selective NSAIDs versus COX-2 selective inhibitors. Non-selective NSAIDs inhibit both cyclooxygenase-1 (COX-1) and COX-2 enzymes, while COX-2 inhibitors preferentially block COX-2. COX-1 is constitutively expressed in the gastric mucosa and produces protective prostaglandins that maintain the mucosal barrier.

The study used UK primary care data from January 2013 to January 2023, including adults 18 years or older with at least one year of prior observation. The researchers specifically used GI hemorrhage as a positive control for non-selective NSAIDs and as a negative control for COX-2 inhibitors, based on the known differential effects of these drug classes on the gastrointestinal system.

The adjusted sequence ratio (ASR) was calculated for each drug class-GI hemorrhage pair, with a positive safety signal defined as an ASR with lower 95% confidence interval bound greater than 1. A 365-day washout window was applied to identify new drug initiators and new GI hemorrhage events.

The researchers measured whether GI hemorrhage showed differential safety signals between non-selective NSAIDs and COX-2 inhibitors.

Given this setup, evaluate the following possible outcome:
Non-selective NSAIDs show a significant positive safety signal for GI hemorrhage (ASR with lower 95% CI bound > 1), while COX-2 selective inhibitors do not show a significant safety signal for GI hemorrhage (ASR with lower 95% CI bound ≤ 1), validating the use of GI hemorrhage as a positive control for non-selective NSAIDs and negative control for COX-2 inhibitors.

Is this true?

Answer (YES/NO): YES